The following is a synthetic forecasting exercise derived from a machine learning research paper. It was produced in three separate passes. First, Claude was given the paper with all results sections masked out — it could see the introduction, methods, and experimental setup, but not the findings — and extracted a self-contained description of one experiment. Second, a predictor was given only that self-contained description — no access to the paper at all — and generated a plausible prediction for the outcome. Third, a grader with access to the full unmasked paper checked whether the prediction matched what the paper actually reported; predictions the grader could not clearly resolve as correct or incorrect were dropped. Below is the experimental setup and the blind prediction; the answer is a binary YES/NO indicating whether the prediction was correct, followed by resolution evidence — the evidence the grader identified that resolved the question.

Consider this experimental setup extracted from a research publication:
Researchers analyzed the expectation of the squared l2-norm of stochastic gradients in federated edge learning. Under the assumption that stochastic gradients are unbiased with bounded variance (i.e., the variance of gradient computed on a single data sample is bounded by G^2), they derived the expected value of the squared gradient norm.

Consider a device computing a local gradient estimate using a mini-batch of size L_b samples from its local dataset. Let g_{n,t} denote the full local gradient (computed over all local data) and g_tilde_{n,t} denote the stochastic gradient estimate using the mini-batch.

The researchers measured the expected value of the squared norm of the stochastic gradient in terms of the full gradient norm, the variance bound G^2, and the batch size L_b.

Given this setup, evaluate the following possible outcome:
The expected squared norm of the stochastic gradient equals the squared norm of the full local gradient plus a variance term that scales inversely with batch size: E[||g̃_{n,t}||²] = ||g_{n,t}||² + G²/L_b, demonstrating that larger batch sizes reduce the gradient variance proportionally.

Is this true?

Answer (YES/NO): NO